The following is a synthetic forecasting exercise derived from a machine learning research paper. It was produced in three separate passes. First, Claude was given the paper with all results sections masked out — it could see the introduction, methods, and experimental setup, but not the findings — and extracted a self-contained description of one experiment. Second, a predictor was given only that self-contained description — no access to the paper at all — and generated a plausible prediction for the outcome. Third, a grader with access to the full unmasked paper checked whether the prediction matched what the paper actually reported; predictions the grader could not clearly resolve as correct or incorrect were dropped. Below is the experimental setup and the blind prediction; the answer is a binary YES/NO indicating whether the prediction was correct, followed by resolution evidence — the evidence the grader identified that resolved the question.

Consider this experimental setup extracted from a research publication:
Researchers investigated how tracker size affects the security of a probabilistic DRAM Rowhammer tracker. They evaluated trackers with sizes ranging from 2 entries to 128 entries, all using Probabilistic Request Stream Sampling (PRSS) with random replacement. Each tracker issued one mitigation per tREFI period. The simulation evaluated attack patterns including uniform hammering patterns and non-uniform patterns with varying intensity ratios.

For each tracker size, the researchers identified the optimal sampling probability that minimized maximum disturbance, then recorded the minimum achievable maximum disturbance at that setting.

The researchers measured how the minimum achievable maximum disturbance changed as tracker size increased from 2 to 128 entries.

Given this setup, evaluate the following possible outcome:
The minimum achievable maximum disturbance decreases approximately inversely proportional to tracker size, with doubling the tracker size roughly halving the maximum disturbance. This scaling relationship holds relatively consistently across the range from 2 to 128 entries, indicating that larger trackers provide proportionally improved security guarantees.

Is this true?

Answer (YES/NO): NO